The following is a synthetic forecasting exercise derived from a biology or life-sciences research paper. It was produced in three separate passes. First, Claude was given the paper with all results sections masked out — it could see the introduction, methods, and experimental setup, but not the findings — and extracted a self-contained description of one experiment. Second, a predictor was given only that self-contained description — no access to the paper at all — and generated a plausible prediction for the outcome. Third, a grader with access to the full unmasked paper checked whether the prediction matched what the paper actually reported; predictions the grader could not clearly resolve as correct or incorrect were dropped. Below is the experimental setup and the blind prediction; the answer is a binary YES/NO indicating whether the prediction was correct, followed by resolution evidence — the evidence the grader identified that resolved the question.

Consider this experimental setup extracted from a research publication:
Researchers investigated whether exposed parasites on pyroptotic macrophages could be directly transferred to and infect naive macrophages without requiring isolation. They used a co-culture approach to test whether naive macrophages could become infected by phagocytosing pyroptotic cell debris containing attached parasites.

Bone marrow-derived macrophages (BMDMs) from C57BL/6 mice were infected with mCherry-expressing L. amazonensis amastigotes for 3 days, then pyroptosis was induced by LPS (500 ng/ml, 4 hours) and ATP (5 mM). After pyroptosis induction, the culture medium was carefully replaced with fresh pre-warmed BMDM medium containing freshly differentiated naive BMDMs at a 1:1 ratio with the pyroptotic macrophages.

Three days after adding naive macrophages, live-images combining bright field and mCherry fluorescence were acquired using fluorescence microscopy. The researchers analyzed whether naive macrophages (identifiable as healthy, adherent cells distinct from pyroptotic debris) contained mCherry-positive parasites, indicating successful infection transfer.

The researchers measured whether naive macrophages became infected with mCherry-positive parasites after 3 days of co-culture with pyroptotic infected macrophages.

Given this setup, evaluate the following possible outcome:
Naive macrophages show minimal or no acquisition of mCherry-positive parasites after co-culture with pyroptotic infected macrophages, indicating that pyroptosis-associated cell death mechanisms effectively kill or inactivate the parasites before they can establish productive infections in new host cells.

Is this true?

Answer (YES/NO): NO